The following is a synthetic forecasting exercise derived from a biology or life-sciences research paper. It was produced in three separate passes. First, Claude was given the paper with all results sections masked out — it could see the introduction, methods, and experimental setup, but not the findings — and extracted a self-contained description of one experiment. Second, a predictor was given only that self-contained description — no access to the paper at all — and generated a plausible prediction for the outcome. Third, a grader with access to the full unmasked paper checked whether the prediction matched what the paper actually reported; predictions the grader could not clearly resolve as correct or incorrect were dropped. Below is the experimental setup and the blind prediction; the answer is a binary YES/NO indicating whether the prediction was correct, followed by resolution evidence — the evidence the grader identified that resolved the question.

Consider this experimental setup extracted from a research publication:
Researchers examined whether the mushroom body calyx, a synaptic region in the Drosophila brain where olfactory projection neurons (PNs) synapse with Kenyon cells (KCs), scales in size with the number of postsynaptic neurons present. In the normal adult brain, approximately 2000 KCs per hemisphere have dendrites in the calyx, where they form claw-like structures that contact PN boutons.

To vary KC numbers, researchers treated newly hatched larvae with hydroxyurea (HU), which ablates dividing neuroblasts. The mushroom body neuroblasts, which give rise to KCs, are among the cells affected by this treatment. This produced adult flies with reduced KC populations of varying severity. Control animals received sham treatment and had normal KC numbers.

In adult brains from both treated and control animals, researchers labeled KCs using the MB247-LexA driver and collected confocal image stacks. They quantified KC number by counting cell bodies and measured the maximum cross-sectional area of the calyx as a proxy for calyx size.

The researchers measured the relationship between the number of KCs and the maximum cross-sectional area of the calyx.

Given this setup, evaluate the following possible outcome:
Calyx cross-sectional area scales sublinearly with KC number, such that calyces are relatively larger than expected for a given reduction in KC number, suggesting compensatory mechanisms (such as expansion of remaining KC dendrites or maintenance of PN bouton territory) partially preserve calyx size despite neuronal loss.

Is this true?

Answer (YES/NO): NO